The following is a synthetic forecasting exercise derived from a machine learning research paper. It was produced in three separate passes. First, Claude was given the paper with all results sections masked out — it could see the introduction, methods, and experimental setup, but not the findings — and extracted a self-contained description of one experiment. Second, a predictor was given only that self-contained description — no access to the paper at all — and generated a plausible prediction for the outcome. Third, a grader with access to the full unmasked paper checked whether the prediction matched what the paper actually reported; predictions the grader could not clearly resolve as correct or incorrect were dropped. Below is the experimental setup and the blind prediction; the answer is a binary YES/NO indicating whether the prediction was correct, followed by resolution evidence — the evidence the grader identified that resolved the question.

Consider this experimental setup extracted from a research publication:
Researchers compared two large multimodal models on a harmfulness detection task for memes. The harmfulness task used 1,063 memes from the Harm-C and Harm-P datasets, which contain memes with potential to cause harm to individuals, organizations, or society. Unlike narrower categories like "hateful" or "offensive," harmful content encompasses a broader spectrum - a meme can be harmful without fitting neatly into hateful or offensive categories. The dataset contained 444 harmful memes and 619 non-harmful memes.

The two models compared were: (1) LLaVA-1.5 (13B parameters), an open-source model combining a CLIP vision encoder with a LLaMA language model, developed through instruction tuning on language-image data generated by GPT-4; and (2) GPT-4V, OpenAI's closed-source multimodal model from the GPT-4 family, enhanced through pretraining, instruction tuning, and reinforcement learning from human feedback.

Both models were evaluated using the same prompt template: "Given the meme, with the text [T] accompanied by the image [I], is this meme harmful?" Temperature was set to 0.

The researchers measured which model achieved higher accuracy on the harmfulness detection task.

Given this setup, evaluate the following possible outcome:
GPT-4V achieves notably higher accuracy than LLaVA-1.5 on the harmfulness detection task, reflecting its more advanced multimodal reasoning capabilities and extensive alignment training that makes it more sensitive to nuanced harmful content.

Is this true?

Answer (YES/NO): NO